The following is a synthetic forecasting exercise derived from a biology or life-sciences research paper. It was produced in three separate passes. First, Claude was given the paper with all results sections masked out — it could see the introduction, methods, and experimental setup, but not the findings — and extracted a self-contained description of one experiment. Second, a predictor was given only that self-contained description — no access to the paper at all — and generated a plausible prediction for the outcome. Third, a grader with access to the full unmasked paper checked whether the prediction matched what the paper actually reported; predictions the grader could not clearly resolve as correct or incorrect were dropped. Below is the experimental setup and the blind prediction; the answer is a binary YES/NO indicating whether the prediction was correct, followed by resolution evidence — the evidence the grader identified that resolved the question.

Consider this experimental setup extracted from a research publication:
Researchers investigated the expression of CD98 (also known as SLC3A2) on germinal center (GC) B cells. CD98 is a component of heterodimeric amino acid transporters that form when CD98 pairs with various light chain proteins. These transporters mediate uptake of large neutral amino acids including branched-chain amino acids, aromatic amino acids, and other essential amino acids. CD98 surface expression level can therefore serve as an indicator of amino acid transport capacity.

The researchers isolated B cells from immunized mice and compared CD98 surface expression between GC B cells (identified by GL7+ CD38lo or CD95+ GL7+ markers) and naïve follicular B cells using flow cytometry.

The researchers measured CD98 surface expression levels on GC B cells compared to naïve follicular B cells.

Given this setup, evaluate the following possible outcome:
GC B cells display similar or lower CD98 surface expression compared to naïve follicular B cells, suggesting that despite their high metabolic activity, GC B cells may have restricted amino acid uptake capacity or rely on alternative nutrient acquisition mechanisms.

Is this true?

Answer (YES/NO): NO